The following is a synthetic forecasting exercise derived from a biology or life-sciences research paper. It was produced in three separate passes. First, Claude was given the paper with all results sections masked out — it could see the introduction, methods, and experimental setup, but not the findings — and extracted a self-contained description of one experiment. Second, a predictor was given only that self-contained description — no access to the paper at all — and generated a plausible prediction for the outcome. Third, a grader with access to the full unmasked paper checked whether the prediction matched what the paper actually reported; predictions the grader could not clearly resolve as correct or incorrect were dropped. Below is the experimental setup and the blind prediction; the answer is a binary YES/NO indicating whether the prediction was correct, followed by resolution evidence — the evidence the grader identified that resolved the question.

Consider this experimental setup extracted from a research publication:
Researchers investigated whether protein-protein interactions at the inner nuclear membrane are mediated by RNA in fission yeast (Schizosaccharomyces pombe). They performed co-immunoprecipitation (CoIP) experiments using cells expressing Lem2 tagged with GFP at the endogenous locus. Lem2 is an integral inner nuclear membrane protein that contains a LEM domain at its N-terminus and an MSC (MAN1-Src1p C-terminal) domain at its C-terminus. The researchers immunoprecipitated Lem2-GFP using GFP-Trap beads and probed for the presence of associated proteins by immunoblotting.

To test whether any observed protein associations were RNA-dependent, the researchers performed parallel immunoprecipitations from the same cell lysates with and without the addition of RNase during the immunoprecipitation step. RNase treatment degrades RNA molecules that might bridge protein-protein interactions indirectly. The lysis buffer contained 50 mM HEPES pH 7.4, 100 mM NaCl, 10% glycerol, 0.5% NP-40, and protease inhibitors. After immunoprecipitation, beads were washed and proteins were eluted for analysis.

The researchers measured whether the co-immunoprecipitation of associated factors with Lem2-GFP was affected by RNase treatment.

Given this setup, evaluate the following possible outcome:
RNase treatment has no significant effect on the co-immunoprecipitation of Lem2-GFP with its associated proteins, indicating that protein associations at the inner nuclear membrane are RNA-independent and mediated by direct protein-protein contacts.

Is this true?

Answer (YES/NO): YES